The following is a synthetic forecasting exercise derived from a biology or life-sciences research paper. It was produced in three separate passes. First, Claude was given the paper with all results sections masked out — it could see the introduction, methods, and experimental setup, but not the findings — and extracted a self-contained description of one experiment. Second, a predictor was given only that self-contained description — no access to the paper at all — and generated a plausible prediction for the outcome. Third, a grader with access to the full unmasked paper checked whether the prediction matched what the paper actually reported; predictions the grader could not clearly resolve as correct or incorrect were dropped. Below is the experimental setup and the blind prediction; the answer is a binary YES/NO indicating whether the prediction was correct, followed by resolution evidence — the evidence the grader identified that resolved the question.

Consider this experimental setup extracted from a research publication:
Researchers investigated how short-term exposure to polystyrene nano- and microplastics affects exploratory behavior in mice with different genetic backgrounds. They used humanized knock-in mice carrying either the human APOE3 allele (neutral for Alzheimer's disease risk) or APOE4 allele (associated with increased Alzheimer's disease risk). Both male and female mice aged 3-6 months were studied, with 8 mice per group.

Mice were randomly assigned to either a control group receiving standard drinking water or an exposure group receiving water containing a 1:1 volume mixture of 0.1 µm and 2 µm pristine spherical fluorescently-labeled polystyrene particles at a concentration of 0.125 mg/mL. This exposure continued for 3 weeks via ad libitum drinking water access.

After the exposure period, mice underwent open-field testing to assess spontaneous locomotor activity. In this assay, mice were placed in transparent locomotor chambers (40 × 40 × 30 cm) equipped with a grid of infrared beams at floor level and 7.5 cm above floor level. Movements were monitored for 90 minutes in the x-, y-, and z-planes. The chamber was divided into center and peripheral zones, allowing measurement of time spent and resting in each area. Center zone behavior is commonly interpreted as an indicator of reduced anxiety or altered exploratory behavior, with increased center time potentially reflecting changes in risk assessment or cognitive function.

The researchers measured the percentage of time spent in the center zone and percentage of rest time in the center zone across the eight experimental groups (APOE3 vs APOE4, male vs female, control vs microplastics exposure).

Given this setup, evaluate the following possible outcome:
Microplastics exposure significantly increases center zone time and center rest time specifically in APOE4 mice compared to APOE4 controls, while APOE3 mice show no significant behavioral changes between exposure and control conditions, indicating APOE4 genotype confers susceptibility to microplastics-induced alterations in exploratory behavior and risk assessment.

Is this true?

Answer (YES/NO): NO